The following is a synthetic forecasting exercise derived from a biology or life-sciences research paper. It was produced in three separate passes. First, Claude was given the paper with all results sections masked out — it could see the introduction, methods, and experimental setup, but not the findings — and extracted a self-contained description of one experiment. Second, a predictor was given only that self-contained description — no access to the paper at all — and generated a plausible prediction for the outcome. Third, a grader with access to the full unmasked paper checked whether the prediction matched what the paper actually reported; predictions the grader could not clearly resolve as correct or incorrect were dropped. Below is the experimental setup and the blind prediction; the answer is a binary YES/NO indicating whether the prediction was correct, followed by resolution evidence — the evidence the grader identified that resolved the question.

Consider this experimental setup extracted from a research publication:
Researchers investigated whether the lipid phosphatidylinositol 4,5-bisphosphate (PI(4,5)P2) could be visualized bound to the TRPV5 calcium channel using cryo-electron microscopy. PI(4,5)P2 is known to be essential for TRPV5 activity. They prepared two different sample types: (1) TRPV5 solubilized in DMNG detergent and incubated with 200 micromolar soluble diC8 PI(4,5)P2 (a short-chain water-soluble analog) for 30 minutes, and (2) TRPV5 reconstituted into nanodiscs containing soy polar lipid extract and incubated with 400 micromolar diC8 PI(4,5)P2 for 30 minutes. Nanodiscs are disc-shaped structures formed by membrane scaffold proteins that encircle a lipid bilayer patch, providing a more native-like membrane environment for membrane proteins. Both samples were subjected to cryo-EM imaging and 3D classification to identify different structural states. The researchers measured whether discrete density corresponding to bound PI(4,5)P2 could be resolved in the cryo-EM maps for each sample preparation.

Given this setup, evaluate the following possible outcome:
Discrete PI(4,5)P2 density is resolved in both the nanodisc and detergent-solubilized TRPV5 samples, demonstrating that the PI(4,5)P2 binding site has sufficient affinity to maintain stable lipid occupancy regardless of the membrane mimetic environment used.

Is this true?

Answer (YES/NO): NO